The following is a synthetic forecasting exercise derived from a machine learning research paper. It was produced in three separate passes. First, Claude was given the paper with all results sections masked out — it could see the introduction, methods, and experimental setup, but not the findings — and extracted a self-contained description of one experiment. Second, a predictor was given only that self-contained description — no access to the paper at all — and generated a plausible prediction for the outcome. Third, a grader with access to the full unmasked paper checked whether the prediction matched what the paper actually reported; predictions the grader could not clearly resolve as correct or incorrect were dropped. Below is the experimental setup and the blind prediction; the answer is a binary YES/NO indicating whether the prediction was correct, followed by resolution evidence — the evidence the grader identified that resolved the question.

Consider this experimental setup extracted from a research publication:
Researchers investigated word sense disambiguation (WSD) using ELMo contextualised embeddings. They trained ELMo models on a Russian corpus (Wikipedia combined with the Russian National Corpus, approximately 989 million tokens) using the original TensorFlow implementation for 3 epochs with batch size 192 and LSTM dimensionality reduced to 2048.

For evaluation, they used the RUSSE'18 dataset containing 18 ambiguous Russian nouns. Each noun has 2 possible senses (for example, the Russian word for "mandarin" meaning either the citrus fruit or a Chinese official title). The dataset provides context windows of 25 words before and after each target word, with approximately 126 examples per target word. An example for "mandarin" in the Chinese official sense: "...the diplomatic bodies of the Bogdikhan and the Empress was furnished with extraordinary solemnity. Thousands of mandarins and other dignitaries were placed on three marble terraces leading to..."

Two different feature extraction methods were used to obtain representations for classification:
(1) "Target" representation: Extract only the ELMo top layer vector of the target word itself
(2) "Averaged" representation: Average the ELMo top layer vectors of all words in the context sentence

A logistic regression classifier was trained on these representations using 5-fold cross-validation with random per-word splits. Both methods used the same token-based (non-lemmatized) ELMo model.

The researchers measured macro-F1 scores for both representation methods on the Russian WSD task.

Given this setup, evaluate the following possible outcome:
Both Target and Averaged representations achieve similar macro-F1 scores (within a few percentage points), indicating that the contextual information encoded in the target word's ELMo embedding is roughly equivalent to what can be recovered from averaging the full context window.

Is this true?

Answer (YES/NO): YES